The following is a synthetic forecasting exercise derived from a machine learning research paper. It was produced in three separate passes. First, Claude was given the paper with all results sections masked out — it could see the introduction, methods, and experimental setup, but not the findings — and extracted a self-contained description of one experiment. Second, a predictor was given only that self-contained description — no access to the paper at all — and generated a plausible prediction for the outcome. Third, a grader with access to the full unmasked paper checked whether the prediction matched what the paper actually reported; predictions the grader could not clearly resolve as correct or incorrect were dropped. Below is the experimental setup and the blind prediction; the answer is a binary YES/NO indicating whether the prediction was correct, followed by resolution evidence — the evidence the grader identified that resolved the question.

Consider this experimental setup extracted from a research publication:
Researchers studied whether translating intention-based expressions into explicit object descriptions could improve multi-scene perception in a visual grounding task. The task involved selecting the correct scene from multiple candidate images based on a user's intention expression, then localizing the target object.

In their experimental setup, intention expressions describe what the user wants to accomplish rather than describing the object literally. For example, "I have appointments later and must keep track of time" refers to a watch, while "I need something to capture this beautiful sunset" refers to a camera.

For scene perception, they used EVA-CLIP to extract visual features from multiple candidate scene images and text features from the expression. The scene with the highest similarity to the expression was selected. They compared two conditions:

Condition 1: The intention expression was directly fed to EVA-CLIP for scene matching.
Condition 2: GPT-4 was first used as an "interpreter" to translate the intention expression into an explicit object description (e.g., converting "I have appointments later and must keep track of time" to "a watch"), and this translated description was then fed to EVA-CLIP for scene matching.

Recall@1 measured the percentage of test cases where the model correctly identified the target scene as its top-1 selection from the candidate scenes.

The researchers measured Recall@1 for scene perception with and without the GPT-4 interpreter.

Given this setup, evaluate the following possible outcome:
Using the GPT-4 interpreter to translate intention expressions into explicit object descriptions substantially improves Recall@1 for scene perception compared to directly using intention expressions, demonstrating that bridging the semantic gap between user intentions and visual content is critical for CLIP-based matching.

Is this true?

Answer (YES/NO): YES